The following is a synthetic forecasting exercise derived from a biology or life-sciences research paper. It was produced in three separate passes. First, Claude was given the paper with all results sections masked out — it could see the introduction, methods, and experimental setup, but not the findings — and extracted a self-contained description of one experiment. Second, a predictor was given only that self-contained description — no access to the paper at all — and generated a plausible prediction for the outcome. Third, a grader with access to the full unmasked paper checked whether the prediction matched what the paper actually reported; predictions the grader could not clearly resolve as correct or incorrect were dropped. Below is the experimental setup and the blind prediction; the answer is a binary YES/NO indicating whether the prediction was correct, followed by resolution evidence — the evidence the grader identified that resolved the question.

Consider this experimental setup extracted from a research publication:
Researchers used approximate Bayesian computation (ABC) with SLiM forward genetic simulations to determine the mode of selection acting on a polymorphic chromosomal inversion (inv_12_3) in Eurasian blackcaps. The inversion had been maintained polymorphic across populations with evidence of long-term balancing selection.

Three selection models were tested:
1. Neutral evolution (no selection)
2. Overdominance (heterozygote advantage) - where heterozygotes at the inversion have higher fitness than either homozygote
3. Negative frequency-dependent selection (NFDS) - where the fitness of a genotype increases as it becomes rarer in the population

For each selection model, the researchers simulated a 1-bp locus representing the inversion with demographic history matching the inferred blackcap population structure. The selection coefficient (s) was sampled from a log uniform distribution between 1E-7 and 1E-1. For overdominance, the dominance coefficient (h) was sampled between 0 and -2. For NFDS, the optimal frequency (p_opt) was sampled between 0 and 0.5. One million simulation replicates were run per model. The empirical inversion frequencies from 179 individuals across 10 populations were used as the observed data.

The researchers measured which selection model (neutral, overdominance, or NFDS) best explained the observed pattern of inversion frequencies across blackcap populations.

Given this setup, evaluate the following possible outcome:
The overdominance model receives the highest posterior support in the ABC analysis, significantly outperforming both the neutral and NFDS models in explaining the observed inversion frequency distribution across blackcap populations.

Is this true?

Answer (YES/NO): NO